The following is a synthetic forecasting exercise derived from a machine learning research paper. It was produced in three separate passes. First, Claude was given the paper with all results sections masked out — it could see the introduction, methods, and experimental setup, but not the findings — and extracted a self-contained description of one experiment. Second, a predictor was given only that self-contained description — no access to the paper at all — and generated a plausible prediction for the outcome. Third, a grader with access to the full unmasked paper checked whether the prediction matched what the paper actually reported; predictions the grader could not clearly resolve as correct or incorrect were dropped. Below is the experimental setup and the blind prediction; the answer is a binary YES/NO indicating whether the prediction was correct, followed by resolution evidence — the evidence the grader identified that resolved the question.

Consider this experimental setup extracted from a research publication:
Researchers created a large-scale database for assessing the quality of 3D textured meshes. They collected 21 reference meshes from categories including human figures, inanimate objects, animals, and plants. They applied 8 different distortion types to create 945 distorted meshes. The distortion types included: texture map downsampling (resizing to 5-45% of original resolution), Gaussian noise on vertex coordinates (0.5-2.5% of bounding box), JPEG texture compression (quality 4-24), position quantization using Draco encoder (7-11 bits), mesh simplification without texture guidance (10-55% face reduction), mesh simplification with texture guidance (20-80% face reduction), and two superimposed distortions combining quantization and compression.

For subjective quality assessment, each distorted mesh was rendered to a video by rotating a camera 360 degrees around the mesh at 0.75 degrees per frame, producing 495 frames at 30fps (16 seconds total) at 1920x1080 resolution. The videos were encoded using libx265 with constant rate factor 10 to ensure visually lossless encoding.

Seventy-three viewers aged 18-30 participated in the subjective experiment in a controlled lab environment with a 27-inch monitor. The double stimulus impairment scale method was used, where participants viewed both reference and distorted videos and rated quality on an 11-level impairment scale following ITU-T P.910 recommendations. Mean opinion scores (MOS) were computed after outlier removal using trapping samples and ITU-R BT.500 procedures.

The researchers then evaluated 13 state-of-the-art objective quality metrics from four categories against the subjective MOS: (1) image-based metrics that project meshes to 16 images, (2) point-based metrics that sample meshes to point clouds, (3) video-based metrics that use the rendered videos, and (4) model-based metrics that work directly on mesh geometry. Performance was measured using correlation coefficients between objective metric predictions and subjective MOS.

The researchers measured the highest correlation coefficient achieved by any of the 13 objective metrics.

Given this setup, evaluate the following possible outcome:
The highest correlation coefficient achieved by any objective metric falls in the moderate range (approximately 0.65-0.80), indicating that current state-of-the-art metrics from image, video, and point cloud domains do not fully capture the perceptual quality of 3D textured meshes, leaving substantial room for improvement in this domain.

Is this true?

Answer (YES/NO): NO